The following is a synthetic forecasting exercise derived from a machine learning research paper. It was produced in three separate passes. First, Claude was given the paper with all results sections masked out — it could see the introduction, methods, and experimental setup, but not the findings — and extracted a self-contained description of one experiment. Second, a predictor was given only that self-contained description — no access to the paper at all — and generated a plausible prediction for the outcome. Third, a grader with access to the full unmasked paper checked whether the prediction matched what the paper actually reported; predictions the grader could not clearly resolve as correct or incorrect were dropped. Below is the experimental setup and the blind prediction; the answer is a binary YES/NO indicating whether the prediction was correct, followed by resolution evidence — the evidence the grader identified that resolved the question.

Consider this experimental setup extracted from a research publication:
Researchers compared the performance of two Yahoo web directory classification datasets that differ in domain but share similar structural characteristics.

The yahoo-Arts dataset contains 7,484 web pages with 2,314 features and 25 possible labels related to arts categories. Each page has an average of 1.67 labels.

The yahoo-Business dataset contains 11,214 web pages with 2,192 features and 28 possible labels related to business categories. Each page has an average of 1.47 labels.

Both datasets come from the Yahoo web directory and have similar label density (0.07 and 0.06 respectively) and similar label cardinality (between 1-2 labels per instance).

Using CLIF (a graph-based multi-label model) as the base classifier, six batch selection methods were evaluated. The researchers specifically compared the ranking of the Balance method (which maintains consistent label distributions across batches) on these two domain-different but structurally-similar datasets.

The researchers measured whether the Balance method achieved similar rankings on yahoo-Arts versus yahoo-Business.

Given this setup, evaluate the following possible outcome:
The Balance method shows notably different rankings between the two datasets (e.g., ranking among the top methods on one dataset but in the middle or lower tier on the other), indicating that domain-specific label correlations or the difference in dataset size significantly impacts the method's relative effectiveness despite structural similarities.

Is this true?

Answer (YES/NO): NO